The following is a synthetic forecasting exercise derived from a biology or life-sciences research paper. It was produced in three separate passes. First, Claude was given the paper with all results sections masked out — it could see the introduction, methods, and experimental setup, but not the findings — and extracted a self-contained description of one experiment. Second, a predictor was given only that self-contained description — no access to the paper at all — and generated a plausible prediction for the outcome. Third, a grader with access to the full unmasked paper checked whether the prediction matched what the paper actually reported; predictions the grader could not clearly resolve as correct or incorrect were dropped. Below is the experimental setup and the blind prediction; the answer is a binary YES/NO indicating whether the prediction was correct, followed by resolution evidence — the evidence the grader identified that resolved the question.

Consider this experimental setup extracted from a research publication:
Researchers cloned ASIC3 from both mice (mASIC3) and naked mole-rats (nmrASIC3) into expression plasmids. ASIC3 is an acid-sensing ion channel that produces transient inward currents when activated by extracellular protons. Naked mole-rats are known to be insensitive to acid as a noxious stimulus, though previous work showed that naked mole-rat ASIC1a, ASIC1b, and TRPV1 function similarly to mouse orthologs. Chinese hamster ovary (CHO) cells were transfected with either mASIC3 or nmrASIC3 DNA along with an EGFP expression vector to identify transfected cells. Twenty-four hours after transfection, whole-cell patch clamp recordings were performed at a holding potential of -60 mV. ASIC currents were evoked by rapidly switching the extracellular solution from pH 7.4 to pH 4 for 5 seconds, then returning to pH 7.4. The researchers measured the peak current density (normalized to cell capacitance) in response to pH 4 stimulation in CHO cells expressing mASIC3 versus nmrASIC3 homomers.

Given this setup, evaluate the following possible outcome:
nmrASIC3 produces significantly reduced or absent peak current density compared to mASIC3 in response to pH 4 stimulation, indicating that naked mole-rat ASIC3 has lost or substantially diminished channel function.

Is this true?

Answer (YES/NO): YES